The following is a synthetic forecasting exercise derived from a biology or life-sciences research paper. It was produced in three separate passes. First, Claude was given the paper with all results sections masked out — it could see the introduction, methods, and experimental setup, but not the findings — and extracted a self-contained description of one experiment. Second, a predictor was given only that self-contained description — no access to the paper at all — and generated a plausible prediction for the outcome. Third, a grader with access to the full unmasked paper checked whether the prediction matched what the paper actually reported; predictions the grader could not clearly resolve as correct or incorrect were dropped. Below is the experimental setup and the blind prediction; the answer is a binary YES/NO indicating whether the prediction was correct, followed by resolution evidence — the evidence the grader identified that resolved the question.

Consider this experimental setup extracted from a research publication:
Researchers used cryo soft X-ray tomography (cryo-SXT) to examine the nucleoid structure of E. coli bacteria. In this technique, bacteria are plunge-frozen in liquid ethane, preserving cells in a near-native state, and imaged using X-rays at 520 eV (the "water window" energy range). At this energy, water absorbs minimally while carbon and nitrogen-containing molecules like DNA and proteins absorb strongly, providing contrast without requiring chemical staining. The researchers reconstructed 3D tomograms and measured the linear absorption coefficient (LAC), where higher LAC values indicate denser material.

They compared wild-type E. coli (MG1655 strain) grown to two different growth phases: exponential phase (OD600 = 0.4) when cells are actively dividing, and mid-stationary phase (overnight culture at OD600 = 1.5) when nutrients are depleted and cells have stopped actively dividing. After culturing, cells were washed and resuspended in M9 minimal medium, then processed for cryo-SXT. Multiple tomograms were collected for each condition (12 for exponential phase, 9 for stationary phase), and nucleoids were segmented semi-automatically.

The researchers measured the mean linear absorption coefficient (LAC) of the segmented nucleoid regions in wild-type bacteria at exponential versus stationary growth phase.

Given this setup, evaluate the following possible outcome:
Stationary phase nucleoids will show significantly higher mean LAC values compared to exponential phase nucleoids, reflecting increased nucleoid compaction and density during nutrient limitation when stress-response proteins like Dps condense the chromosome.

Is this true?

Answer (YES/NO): YES